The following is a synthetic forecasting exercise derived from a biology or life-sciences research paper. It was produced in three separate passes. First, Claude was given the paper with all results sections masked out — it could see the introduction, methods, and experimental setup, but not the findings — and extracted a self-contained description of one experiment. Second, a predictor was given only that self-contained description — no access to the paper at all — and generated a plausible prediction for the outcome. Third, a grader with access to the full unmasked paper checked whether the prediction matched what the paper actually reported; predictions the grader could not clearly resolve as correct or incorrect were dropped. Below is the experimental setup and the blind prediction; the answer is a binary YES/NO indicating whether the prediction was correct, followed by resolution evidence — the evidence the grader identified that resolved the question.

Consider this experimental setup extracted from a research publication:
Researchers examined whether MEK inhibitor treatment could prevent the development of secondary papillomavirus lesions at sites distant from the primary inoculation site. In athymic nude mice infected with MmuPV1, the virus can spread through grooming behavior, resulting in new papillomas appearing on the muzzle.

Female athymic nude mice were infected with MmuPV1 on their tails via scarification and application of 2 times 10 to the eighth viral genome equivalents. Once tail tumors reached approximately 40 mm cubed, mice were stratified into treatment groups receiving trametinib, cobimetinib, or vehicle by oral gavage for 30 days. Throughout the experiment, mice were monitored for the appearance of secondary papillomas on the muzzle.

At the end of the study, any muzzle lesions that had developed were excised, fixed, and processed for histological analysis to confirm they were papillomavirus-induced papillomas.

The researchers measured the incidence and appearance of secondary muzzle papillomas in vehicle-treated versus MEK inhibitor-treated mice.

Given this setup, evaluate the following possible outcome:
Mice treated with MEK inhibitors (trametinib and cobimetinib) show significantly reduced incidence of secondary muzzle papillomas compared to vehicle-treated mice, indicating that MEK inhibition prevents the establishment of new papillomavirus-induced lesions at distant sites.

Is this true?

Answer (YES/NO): YES